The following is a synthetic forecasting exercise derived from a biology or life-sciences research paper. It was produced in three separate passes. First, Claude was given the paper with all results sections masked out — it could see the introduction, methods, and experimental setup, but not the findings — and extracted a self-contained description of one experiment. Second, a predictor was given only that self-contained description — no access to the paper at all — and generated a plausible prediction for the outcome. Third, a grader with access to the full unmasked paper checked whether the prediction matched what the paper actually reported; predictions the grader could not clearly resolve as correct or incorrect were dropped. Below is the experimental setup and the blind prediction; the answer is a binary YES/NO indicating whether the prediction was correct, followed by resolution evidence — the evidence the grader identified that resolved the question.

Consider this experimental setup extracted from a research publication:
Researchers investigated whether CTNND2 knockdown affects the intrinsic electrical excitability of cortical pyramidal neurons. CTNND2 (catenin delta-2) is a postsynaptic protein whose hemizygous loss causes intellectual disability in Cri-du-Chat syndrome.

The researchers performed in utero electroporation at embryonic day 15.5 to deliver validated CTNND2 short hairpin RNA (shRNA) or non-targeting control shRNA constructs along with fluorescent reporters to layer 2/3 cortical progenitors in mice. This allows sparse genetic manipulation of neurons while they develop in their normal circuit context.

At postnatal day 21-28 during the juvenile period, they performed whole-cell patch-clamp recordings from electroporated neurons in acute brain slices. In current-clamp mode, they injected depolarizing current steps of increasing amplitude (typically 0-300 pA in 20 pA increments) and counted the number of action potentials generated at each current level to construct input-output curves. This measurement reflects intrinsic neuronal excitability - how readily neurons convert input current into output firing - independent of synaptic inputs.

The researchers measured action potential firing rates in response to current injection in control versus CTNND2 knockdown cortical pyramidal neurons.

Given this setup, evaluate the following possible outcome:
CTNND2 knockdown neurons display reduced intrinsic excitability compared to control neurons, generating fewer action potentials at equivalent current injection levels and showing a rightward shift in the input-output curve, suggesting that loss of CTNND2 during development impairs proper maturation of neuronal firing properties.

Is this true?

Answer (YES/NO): NO